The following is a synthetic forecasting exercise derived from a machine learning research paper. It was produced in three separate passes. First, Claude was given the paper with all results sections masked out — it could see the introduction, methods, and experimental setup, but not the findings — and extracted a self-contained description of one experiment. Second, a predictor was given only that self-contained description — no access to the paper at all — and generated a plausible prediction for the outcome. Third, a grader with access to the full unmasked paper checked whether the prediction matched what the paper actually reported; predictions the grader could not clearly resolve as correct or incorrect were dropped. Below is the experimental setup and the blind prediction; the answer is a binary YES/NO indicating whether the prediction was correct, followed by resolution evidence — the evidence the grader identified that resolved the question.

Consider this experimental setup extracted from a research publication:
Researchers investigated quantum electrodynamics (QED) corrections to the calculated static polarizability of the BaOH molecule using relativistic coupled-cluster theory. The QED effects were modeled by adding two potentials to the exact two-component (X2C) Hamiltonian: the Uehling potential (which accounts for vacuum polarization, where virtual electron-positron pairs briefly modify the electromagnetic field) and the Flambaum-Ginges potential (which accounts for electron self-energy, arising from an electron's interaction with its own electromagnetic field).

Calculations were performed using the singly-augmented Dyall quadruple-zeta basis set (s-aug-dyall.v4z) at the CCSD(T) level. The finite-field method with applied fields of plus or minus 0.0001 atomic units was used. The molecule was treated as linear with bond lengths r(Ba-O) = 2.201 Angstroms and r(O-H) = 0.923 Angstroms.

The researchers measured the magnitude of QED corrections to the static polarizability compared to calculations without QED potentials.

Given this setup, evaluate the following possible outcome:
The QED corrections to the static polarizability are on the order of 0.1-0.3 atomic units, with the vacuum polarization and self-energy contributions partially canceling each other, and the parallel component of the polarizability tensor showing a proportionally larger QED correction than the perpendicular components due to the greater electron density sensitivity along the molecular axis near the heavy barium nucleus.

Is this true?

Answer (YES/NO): NO